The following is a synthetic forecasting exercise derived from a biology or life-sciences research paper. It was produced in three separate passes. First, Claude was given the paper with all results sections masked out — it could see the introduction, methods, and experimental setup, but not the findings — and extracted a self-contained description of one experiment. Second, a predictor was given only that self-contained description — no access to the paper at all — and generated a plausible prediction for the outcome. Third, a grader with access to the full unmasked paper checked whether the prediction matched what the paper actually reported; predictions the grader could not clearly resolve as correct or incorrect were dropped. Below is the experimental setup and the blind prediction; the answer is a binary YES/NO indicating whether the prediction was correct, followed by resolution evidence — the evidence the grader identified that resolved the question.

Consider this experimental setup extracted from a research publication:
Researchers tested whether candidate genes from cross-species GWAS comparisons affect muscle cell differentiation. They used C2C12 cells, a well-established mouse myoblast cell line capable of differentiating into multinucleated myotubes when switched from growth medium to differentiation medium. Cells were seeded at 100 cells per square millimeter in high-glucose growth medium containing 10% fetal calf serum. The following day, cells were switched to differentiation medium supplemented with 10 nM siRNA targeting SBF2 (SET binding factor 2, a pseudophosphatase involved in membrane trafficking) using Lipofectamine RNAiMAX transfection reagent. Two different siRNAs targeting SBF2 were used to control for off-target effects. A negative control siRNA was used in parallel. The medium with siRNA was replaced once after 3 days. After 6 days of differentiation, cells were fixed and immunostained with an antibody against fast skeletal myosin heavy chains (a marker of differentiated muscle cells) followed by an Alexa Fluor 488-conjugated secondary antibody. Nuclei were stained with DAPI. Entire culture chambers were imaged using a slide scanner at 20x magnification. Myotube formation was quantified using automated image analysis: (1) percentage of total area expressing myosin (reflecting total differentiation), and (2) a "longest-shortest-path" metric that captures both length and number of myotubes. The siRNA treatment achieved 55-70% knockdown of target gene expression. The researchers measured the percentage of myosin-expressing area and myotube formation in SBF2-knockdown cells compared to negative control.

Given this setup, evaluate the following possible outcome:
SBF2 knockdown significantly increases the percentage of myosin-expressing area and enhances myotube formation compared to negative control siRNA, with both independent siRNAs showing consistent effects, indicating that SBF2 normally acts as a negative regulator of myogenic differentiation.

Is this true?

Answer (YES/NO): NO